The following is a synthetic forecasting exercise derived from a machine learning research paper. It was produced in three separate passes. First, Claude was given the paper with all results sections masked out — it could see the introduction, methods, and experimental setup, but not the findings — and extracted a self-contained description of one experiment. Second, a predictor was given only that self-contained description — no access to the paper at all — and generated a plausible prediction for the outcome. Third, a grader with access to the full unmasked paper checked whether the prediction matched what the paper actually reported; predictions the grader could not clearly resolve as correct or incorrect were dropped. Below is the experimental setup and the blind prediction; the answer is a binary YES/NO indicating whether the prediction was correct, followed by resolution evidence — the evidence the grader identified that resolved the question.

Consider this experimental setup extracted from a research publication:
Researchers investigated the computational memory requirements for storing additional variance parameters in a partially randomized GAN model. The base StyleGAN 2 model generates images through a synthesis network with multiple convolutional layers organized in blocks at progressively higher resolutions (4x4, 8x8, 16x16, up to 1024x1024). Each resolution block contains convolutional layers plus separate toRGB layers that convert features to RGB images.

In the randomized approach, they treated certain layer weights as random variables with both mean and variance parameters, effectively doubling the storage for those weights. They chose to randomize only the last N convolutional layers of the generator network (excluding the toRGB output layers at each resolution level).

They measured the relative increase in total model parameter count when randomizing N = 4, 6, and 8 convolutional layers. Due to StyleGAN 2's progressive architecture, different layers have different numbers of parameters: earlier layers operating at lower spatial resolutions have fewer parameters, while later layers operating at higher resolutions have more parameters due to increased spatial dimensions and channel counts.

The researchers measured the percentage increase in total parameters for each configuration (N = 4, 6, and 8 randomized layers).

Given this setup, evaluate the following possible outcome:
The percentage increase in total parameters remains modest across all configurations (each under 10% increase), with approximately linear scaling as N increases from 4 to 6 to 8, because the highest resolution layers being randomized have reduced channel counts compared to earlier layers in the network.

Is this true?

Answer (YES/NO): NO